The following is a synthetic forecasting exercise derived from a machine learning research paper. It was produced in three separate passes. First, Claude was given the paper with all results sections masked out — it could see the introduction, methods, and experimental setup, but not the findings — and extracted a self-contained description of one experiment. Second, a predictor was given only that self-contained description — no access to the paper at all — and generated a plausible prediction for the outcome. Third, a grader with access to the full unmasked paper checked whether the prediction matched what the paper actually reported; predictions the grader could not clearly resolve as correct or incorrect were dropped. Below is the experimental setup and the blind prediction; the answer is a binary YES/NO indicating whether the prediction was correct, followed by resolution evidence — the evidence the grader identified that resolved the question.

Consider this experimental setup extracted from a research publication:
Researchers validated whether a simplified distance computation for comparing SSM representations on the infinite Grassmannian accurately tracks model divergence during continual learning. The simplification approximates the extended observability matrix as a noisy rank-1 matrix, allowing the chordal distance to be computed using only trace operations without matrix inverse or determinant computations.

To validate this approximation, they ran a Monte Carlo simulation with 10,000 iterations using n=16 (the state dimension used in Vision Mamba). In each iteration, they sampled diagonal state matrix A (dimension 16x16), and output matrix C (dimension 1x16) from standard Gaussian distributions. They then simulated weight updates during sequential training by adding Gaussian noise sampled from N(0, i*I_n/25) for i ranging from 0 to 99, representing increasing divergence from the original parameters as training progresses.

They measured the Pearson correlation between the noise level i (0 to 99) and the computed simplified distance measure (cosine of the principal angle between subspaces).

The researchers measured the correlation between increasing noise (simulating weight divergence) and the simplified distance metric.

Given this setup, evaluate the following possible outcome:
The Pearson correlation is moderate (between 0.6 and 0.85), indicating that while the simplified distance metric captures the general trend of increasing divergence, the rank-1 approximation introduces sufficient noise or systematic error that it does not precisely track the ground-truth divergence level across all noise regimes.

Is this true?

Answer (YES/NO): NO